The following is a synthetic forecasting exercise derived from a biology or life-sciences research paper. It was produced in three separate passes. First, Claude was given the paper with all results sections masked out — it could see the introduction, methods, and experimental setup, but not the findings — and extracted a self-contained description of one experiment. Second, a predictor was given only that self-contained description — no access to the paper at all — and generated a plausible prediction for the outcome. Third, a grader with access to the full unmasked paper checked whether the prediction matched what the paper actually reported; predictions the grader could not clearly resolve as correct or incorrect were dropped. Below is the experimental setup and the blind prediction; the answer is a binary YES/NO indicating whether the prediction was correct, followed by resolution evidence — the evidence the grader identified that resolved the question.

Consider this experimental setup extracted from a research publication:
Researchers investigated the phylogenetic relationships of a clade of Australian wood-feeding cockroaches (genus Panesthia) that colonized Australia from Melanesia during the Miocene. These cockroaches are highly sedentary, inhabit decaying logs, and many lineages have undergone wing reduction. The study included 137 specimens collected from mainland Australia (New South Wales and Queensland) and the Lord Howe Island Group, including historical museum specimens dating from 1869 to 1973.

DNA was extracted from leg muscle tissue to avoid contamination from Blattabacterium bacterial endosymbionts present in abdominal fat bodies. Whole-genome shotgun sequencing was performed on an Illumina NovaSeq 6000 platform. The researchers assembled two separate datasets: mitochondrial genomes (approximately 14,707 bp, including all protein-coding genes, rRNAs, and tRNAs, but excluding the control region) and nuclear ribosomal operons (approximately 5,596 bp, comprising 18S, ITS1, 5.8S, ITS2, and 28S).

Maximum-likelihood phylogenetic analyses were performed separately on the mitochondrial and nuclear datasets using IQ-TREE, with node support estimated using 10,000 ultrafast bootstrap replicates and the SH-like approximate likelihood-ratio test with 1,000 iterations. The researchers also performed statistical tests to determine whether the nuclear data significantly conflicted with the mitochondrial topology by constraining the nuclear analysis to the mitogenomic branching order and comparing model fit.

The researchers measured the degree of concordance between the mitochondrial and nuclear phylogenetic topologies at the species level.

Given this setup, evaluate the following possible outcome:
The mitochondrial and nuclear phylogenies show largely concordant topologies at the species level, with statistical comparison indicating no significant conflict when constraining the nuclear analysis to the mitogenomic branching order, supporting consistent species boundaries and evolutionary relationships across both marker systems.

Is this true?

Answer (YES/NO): NO